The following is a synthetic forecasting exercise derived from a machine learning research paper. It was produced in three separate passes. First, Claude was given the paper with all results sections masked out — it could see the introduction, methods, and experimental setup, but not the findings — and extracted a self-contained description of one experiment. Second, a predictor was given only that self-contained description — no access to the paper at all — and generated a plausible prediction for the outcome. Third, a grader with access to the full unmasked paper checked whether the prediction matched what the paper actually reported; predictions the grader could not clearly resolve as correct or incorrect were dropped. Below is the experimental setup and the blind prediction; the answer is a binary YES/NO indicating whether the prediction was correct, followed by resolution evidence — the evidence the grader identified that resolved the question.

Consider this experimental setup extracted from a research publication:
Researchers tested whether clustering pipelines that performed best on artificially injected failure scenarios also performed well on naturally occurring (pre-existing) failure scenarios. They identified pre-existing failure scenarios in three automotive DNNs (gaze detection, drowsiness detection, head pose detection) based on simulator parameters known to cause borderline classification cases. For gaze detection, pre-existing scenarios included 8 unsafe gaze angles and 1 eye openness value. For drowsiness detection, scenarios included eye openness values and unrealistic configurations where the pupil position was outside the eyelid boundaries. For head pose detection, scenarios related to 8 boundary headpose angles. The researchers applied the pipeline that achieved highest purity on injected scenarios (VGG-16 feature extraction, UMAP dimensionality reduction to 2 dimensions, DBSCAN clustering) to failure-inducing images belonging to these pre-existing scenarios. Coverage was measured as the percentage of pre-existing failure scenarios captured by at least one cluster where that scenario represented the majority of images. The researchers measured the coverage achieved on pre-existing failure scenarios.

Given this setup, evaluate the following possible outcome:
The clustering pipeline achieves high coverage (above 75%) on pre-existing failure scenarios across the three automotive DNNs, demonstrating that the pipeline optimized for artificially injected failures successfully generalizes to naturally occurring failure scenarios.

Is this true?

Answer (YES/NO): YES